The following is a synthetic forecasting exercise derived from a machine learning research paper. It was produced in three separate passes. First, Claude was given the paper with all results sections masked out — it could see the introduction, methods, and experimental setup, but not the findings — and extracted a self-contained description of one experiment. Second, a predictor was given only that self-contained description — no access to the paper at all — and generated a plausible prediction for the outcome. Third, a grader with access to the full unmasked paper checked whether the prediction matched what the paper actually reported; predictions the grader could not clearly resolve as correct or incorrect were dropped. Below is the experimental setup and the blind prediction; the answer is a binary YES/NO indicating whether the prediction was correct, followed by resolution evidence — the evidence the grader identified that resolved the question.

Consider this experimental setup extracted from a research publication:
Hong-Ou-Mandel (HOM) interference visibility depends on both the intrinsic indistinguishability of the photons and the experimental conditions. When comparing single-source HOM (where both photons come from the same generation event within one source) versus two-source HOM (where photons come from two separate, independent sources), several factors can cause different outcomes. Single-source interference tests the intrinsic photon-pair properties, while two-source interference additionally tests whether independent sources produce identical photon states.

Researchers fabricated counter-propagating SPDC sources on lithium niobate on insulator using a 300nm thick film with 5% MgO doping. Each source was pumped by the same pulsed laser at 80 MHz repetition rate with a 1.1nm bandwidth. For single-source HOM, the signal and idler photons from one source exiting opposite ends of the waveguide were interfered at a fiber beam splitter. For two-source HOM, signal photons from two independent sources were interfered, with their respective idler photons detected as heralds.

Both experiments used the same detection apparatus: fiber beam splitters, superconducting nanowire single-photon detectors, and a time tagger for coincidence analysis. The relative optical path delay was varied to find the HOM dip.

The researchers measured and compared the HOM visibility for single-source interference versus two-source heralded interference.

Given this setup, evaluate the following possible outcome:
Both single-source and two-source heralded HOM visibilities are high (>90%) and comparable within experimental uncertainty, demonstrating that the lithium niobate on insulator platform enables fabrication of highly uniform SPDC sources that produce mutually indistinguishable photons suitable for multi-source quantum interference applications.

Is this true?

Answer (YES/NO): NO